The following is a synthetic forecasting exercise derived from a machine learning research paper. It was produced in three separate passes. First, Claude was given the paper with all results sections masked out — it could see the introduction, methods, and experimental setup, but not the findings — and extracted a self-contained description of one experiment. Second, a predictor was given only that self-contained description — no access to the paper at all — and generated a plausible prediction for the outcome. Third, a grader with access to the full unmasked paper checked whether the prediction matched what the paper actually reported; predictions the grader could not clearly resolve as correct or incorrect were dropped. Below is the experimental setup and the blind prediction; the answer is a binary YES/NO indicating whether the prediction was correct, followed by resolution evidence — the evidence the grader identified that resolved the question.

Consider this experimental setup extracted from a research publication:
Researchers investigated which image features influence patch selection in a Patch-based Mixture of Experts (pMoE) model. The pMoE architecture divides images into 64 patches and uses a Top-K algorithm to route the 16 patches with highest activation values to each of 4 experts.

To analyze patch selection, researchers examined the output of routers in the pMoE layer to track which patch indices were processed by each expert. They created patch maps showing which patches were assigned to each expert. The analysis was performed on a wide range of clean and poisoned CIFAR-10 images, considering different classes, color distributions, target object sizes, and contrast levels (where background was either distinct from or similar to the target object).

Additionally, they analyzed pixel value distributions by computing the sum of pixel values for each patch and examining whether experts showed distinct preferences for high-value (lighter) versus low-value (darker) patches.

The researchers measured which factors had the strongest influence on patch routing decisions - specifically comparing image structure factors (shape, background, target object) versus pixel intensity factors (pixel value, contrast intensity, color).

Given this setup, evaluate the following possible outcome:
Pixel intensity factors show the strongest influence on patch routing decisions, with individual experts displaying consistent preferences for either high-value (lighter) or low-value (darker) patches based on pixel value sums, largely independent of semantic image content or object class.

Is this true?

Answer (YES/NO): NO